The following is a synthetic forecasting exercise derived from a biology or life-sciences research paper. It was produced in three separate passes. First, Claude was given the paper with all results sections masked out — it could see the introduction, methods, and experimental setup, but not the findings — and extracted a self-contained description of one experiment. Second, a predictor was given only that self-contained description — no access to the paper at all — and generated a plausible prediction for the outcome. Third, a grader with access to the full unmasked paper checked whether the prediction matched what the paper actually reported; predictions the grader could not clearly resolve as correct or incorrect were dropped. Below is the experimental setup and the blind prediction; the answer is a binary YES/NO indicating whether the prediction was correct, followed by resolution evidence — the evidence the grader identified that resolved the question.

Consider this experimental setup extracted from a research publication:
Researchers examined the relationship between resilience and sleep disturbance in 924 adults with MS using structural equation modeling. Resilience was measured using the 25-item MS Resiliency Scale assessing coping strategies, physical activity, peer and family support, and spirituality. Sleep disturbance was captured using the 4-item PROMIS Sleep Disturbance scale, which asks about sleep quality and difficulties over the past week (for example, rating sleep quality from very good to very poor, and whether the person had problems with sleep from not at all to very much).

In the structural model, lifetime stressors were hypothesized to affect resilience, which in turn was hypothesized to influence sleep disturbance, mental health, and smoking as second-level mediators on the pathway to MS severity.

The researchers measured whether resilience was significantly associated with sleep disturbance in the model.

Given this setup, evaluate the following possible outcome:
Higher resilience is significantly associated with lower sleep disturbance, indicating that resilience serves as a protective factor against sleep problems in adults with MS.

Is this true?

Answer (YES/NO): YES